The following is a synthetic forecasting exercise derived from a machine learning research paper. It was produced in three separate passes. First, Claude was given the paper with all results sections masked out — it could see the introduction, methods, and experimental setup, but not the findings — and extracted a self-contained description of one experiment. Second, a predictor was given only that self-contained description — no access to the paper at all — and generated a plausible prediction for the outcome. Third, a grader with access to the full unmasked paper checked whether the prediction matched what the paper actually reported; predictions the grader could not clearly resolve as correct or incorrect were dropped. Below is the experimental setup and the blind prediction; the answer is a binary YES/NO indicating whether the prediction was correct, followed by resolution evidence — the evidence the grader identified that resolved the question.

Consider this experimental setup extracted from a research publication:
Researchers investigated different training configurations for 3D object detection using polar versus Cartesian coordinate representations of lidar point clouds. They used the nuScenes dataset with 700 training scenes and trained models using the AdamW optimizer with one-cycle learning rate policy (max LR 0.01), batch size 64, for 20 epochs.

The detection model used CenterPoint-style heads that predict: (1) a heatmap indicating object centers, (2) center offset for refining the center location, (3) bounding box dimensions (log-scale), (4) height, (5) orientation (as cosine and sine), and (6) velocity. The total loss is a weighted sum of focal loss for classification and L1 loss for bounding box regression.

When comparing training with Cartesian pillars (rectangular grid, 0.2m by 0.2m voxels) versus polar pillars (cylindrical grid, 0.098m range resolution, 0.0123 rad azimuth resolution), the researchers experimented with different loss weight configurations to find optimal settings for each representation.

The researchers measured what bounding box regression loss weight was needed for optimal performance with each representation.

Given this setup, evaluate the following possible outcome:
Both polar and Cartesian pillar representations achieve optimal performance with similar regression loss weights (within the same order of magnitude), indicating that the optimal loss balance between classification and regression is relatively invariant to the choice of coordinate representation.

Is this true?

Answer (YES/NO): NO